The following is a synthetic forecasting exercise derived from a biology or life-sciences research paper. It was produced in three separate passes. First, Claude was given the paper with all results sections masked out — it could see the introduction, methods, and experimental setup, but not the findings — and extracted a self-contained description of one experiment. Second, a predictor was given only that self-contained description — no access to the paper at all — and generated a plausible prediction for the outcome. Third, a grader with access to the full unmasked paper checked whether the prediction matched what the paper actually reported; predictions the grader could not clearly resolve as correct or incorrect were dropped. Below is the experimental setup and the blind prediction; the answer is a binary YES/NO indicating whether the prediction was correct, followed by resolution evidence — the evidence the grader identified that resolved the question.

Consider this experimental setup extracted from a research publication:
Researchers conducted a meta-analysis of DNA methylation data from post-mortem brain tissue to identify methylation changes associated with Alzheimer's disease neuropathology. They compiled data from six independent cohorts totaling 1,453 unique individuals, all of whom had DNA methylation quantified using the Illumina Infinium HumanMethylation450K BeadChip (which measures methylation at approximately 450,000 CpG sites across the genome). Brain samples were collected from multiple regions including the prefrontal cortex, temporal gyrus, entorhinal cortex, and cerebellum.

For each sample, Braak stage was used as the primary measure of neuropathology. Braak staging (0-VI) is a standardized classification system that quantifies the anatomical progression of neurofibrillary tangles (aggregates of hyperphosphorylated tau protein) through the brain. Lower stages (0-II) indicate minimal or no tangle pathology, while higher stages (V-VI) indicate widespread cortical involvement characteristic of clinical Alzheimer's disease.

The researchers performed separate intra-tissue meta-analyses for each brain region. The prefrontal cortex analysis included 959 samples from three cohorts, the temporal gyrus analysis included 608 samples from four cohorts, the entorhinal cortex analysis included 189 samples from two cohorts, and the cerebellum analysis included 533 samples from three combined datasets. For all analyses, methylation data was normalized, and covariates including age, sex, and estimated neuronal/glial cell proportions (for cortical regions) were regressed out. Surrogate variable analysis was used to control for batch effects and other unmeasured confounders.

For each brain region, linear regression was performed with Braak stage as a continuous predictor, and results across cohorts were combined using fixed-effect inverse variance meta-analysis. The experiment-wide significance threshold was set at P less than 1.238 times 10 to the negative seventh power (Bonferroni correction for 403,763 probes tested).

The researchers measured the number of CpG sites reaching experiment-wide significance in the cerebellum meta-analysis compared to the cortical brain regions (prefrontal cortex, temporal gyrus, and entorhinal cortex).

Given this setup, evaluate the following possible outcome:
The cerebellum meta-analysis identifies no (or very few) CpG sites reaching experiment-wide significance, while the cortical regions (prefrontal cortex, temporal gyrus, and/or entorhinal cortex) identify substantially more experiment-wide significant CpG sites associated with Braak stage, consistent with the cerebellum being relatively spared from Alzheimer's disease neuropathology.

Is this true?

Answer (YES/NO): YES